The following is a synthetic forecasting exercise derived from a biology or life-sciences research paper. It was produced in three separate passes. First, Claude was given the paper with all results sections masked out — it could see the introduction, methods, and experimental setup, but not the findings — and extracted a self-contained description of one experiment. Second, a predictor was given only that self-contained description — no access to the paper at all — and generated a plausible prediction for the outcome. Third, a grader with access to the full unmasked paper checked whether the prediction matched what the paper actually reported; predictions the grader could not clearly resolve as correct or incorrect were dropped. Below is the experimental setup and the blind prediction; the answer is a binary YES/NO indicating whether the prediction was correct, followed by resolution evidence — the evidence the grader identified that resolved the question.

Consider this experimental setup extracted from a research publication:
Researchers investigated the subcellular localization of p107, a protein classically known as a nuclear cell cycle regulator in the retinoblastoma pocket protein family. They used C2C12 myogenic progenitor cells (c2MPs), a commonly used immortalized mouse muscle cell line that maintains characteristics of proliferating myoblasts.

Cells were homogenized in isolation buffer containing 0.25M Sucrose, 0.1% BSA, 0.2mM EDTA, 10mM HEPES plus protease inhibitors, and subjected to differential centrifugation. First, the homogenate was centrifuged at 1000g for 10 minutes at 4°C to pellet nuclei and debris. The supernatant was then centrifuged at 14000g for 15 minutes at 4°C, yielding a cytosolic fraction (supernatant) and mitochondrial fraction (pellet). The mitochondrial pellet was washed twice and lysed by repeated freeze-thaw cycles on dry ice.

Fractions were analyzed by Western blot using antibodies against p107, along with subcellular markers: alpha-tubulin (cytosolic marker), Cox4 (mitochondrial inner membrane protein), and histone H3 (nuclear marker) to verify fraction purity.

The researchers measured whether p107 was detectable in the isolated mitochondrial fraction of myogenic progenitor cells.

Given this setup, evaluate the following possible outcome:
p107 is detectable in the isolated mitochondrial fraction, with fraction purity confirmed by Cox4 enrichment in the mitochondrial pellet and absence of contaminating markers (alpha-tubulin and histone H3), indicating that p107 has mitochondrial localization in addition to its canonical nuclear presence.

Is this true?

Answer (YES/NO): YES